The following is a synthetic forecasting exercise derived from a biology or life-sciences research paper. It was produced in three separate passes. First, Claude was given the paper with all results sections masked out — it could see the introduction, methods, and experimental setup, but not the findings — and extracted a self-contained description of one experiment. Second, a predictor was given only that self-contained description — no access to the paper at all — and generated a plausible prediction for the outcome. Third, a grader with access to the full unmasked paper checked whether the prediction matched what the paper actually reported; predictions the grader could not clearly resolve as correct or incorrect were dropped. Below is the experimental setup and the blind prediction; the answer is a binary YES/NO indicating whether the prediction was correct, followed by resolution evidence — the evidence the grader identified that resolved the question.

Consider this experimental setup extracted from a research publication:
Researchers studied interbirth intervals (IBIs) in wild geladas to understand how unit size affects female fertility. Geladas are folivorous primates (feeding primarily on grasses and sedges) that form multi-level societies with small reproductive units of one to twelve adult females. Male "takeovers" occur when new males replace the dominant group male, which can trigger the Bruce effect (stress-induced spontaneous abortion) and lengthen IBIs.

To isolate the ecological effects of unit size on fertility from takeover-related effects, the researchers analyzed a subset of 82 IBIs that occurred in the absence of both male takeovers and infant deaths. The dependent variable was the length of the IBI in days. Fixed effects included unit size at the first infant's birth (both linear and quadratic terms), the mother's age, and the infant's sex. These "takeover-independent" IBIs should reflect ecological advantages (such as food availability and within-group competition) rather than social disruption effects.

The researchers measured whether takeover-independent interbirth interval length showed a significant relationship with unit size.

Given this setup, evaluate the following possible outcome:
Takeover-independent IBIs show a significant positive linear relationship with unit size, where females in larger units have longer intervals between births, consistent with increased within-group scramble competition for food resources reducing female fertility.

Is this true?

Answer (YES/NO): NO